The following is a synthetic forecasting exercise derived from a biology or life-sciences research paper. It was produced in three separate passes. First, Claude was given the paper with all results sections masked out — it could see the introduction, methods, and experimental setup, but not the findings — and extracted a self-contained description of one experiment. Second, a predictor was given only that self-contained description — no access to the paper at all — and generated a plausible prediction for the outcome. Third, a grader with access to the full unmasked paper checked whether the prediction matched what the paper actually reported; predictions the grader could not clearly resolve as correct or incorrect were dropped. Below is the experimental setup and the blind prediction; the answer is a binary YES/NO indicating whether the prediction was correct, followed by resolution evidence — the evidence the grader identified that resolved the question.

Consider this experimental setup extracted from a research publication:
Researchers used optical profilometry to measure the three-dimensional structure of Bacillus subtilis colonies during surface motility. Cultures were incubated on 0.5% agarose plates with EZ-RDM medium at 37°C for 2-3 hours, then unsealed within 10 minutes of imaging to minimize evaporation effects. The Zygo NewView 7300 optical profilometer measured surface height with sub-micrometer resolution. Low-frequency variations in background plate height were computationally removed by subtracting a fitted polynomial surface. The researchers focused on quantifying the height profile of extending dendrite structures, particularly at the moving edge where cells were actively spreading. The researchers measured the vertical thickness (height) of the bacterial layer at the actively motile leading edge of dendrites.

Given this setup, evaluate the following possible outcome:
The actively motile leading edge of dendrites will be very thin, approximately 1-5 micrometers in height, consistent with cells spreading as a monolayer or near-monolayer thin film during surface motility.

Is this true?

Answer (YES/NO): YES